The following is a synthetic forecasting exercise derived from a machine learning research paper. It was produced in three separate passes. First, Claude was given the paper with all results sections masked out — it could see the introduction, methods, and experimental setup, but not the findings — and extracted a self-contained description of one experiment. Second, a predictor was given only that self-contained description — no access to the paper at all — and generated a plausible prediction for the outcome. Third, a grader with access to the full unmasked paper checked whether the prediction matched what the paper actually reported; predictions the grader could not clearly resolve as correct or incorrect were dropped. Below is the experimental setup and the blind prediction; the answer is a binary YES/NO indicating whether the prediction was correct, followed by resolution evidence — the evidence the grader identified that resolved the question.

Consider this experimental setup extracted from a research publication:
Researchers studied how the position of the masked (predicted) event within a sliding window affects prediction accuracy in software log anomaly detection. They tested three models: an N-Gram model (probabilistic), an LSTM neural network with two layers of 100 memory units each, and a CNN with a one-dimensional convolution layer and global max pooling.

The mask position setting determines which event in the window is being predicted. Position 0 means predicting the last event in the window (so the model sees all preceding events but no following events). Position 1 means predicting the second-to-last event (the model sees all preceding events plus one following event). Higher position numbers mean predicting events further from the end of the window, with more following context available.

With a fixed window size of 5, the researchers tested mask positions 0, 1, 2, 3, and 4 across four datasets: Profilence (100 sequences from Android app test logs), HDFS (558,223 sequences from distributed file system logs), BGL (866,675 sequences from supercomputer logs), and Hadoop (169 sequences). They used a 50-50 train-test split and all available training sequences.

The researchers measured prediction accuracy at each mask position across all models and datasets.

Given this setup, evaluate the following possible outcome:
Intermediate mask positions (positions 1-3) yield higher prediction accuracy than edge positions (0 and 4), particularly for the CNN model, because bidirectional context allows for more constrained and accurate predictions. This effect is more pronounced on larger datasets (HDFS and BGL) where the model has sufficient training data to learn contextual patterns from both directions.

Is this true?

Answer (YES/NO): NO